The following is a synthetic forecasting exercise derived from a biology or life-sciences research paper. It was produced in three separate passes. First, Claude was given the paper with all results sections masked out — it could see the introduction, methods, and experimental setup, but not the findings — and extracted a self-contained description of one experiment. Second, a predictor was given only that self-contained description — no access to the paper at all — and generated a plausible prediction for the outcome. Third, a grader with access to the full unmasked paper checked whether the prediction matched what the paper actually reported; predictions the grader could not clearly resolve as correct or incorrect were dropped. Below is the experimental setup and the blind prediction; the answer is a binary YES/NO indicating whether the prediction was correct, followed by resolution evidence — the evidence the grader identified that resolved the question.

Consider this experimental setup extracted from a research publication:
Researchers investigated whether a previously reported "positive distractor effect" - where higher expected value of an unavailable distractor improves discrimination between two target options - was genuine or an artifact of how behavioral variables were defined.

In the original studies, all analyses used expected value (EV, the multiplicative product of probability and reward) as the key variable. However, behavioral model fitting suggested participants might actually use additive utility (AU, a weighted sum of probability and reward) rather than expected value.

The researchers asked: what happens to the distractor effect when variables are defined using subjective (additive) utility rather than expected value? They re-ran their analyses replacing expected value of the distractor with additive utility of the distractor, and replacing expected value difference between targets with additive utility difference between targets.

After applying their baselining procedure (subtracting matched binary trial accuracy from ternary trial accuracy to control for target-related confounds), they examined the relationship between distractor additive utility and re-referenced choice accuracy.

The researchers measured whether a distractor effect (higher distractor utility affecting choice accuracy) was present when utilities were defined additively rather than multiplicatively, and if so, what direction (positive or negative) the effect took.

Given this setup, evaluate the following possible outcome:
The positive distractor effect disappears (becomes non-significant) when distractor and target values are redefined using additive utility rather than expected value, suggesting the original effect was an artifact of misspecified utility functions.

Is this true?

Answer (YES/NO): YES